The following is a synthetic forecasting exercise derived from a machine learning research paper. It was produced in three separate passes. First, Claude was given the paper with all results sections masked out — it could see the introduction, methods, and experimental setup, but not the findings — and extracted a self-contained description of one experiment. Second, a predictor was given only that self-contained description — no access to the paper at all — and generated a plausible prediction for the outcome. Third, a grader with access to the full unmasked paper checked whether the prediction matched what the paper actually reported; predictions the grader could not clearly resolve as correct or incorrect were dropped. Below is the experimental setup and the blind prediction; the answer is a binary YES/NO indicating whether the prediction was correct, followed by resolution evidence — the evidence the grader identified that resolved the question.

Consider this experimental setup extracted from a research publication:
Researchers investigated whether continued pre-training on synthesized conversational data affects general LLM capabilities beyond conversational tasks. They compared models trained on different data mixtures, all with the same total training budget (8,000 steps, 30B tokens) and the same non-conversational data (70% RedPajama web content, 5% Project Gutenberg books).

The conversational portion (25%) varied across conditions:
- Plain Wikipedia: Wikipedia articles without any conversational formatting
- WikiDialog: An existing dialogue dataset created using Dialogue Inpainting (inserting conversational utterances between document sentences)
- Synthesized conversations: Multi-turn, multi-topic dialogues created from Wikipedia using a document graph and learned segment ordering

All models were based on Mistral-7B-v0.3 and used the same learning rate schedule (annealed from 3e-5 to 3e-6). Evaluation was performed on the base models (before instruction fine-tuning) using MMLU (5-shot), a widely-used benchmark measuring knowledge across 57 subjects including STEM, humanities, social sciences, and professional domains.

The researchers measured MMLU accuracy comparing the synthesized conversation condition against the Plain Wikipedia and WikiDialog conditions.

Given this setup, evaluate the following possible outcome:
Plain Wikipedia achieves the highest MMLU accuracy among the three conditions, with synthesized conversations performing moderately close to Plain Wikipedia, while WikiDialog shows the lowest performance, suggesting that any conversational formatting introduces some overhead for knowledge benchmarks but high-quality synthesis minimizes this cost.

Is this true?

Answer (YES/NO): YES